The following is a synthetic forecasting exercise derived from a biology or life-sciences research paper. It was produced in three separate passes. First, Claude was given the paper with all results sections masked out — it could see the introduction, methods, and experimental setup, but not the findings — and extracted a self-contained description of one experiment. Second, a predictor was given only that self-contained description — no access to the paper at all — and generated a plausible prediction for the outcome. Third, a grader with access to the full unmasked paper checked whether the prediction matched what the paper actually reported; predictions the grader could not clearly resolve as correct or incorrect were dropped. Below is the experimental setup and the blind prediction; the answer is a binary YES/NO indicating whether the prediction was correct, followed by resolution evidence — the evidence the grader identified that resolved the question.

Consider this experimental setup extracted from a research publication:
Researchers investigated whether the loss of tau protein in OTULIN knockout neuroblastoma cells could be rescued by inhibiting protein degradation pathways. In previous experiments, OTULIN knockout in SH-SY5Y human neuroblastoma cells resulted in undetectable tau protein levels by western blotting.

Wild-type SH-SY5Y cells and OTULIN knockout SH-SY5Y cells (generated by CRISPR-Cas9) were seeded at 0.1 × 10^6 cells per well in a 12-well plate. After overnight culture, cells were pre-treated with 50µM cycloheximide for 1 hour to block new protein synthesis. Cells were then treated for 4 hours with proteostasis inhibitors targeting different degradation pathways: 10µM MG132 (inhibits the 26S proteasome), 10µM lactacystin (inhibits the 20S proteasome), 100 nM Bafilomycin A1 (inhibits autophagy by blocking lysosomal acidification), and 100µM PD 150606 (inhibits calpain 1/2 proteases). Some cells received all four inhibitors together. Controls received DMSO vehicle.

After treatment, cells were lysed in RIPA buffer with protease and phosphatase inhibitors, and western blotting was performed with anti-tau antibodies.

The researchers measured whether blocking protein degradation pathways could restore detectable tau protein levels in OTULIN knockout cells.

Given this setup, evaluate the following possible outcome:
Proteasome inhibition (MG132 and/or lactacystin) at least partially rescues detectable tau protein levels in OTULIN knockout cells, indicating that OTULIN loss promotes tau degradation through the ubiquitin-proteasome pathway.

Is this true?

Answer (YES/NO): NO